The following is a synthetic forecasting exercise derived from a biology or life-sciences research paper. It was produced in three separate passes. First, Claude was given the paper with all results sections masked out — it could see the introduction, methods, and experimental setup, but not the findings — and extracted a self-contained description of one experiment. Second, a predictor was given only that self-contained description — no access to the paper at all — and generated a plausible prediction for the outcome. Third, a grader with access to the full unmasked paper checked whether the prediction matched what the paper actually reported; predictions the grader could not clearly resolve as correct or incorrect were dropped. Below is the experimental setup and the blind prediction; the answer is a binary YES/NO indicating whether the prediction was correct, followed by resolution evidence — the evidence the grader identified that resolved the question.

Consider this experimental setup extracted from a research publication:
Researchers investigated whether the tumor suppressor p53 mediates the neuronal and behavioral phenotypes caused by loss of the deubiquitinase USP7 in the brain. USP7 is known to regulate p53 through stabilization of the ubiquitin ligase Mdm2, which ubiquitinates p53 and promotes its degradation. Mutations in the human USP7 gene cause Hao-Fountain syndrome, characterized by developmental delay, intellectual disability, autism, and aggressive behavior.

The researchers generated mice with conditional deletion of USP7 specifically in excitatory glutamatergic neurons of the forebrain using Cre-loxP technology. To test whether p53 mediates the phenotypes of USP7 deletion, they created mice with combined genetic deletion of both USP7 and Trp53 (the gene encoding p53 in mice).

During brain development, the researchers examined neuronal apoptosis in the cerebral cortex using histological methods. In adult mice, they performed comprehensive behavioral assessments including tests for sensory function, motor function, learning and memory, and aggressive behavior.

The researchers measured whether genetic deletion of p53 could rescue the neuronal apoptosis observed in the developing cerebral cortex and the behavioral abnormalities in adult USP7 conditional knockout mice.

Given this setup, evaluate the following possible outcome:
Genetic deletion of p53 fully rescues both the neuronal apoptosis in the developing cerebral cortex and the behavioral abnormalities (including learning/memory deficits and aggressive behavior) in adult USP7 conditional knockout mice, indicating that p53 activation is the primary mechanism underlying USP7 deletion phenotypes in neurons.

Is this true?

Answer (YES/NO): NO